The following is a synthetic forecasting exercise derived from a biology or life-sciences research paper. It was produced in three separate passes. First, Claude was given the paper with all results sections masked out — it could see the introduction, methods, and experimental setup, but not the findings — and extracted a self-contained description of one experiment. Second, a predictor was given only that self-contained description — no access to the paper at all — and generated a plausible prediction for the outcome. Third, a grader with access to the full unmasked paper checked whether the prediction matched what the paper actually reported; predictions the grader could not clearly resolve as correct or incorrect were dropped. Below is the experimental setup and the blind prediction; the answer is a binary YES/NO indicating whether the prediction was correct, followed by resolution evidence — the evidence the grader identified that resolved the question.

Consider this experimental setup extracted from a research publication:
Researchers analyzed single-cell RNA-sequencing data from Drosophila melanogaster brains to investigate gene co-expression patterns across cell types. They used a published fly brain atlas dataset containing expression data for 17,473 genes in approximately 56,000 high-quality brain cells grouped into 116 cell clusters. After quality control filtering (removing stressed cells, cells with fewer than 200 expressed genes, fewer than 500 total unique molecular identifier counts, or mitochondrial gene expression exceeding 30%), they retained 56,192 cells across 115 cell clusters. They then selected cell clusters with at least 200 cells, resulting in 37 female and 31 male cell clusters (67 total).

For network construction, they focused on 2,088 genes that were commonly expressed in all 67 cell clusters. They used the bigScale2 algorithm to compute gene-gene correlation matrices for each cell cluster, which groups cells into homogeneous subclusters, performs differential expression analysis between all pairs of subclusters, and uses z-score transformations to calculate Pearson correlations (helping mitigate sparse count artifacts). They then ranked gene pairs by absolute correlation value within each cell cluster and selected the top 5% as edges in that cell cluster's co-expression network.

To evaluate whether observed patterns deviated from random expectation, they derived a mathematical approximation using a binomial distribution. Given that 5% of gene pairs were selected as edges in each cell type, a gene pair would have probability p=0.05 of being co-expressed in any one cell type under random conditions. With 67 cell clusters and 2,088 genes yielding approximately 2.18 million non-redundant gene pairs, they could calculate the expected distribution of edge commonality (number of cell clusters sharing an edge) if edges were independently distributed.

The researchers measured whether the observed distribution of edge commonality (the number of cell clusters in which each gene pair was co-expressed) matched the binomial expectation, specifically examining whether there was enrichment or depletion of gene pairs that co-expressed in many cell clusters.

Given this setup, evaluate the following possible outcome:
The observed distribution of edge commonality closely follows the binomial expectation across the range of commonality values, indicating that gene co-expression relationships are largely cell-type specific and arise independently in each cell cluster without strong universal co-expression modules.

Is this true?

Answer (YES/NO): NO